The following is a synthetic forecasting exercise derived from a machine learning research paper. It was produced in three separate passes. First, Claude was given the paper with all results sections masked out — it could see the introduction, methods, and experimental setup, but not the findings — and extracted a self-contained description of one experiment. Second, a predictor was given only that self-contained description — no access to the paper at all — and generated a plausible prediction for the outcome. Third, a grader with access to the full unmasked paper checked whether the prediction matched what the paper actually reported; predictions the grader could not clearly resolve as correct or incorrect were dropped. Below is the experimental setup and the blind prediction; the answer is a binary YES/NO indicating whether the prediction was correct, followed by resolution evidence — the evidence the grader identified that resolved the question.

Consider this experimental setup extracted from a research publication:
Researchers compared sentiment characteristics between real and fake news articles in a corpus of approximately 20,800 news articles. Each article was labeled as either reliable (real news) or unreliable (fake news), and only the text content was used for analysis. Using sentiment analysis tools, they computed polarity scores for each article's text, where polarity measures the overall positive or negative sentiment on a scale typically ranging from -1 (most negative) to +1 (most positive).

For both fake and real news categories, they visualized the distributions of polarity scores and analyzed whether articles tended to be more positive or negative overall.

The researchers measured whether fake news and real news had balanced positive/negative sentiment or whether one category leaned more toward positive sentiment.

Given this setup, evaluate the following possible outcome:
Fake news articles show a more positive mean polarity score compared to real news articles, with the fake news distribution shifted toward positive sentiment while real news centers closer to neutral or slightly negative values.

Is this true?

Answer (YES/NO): NO